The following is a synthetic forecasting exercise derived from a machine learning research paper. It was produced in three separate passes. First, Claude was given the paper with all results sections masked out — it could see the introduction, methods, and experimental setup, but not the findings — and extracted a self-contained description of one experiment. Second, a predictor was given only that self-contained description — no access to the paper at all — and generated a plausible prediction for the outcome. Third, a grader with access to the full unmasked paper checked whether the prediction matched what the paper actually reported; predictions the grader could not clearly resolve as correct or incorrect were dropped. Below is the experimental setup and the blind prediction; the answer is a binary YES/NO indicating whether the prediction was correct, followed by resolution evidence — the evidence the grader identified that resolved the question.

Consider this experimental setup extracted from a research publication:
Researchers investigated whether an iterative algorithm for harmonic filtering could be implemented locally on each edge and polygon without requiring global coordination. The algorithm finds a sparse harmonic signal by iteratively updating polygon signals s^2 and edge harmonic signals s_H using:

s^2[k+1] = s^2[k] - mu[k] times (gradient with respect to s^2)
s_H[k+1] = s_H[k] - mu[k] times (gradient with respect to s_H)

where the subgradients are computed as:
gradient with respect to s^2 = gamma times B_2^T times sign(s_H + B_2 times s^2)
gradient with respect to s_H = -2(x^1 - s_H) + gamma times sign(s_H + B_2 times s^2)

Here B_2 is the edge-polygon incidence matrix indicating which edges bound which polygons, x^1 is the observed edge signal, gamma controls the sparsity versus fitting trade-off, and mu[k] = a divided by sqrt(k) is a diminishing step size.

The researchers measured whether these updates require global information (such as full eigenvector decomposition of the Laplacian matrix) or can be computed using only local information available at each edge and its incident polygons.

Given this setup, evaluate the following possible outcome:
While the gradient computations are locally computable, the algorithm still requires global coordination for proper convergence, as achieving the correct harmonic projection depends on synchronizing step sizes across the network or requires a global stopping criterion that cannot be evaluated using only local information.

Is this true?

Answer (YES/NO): NO